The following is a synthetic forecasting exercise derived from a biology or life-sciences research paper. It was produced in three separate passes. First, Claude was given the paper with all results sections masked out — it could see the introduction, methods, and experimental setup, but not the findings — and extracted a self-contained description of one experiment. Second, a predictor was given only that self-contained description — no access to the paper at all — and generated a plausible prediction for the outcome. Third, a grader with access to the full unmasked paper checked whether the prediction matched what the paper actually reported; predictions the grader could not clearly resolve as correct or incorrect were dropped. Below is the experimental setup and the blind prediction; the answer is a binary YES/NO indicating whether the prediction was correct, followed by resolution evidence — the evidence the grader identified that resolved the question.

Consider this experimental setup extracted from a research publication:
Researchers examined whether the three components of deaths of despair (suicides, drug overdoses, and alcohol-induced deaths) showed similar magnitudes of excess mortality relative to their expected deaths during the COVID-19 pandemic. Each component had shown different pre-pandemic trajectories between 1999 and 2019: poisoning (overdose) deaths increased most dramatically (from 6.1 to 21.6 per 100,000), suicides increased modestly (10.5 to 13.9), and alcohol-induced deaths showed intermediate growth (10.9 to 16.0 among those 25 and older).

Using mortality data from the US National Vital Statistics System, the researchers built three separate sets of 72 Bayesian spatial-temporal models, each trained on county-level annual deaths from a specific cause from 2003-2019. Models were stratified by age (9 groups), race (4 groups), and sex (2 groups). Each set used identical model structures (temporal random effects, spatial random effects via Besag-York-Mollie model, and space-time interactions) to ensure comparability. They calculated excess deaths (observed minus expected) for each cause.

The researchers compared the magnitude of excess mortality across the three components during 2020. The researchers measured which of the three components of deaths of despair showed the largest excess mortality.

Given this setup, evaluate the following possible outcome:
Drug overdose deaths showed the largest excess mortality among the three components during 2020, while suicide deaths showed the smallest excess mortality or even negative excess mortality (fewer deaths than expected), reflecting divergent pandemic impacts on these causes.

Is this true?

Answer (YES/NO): YES